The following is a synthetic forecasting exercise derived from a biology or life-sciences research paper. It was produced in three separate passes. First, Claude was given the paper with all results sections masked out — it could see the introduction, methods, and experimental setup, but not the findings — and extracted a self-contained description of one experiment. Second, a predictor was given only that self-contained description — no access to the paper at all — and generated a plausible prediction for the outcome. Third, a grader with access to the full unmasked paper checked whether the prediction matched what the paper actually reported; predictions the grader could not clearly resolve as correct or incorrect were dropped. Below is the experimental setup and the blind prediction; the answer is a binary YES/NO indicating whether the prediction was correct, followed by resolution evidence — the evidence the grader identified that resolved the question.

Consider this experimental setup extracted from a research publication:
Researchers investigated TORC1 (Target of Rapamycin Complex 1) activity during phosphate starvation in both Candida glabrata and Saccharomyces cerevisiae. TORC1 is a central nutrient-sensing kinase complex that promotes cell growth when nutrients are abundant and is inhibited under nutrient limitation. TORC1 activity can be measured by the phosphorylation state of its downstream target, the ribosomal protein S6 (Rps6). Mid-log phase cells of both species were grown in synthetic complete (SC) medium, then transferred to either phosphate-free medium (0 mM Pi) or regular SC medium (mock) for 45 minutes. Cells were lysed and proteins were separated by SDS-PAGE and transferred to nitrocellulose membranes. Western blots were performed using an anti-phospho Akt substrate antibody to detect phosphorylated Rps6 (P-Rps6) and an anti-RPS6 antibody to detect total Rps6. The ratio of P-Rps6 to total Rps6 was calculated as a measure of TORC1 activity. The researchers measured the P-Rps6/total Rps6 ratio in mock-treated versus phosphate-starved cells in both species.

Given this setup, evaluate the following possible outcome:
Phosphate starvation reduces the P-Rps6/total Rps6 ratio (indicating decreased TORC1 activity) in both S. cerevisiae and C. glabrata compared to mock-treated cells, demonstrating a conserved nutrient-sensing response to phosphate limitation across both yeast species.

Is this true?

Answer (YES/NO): NO